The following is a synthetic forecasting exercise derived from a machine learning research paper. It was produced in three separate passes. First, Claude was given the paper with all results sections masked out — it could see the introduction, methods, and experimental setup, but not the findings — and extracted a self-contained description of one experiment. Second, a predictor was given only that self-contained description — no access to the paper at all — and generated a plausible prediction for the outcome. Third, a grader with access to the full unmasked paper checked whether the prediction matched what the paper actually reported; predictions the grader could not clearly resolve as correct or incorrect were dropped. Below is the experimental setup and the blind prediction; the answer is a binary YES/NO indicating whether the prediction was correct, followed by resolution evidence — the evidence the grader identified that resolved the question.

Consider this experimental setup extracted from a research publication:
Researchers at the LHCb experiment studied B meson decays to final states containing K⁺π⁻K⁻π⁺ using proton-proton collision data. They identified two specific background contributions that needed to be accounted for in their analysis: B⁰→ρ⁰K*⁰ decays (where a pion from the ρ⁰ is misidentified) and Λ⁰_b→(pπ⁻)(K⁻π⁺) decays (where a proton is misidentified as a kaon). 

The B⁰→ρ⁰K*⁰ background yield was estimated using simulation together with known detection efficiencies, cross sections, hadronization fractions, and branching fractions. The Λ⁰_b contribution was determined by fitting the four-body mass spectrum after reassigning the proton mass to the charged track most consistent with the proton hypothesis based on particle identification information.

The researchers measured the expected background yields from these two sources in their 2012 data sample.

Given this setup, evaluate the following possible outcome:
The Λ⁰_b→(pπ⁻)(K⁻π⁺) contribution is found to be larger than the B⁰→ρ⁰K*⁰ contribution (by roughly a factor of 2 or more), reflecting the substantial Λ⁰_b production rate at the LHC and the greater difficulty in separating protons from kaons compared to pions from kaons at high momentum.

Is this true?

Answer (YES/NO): YES